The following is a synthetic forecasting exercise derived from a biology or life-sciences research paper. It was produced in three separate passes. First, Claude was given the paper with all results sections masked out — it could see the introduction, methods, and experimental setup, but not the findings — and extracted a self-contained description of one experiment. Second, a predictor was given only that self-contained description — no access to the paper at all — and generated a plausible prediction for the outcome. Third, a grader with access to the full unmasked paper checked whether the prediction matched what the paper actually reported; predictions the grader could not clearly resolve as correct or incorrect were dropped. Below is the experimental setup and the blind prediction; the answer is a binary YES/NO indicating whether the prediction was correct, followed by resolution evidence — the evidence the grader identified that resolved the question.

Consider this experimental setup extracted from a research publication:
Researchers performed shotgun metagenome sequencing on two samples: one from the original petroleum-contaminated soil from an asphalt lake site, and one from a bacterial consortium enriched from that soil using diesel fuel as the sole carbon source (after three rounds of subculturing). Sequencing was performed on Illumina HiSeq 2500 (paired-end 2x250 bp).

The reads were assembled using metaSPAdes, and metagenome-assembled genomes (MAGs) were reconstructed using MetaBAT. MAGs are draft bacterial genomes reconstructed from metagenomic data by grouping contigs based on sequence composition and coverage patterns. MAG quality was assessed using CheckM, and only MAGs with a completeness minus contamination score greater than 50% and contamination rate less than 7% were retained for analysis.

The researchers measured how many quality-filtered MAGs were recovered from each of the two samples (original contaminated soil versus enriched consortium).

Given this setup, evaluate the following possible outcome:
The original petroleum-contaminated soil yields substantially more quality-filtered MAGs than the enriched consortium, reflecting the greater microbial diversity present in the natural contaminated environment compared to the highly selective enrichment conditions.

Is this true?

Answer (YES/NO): YES